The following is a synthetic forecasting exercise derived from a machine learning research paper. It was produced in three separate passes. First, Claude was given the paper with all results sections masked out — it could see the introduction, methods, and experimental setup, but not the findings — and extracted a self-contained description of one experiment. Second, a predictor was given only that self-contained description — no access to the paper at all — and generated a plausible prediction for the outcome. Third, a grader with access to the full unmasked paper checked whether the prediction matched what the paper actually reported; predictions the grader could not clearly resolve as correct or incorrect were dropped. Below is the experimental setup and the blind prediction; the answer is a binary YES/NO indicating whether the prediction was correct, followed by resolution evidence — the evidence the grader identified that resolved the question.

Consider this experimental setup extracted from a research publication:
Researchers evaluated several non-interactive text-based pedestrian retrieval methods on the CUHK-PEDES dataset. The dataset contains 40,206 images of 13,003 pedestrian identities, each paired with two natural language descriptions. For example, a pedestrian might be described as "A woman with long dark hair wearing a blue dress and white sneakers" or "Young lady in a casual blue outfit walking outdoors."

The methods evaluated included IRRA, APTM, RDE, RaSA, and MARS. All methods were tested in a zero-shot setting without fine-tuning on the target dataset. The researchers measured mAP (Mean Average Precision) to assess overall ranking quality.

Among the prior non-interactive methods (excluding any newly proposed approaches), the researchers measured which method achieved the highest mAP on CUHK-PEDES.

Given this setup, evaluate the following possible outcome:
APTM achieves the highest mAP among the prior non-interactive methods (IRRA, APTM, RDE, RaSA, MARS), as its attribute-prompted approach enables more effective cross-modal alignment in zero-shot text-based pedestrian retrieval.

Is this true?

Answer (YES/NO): NO